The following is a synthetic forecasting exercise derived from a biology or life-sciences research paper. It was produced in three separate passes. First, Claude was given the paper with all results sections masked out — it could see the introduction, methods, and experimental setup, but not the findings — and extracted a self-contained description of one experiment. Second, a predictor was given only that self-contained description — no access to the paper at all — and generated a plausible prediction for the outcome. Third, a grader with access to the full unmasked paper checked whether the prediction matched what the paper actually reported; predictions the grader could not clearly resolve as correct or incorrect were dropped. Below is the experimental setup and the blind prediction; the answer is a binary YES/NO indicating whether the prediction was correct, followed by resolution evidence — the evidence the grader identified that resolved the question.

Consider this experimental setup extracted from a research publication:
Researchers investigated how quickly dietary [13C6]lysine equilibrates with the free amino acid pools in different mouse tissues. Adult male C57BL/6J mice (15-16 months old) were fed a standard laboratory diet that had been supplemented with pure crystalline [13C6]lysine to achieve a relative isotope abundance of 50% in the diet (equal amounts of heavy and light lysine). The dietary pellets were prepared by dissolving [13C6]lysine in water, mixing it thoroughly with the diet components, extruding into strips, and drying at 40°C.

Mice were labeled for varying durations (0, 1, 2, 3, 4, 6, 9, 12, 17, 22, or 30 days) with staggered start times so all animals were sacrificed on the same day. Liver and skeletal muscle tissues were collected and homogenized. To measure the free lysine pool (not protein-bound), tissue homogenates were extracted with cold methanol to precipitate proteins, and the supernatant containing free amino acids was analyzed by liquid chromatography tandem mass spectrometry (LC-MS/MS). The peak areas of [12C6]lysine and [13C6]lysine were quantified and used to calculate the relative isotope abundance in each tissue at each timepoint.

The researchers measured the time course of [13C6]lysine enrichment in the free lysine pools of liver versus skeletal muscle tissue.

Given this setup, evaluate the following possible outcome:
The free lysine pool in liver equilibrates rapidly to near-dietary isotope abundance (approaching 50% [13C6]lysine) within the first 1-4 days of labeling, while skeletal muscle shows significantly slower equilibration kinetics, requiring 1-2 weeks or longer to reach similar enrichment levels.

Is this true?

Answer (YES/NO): NO